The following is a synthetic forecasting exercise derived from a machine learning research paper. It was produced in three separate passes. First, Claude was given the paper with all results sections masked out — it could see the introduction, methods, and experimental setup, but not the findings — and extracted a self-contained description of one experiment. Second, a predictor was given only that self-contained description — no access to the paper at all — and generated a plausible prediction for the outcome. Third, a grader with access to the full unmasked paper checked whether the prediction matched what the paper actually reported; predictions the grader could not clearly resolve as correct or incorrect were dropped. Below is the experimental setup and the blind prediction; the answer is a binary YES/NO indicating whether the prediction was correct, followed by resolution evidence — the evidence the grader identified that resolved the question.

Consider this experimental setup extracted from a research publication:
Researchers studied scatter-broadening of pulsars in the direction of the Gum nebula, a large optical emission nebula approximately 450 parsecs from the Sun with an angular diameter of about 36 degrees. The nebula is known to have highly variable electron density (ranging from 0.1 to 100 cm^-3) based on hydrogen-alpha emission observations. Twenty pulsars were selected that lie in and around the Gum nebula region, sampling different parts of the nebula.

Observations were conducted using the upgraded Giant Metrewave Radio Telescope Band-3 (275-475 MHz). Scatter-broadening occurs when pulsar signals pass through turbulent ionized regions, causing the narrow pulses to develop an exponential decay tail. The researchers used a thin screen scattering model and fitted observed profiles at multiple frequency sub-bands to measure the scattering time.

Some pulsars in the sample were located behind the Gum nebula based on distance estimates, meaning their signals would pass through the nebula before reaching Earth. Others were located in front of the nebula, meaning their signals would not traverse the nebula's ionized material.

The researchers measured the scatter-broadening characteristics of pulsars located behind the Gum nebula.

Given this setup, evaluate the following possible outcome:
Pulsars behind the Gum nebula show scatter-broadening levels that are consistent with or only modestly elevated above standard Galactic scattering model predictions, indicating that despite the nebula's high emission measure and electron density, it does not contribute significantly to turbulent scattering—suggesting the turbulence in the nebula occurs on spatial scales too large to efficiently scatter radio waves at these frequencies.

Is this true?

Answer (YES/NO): NO